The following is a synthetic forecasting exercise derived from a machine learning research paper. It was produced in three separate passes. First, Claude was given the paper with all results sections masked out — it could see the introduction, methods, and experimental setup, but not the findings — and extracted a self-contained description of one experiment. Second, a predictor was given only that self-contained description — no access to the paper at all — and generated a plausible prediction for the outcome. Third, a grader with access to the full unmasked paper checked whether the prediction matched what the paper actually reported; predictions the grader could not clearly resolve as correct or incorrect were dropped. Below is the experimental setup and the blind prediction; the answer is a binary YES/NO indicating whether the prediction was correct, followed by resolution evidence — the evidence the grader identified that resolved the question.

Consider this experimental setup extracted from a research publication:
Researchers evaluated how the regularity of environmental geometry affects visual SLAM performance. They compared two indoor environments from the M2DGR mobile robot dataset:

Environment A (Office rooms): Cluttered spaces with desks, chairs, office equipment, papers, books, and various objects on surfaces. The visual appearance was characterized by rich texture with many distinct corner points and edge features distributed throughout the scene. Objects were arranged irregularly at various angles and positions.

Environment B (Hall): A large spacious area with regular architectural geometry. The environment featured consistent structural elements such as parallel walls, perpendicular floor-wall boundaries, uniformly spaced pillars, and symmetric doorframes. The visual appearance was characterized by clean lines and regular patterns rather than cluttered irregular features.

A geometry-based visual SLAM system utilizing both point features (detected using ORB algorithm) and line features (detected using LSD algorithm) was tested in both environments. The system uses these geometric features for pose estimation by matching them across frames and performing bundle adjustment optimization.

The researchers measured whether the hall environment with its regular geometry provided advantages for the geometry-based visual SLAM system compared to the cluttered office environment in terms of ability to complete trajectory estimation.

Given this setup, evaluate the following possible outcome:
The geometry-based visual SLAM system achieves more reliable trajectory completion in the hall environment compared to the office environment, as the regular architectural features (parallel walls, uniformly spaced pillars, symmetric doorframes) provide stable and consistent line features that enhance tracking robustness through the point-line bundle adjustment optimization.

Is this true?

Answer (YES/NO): NO